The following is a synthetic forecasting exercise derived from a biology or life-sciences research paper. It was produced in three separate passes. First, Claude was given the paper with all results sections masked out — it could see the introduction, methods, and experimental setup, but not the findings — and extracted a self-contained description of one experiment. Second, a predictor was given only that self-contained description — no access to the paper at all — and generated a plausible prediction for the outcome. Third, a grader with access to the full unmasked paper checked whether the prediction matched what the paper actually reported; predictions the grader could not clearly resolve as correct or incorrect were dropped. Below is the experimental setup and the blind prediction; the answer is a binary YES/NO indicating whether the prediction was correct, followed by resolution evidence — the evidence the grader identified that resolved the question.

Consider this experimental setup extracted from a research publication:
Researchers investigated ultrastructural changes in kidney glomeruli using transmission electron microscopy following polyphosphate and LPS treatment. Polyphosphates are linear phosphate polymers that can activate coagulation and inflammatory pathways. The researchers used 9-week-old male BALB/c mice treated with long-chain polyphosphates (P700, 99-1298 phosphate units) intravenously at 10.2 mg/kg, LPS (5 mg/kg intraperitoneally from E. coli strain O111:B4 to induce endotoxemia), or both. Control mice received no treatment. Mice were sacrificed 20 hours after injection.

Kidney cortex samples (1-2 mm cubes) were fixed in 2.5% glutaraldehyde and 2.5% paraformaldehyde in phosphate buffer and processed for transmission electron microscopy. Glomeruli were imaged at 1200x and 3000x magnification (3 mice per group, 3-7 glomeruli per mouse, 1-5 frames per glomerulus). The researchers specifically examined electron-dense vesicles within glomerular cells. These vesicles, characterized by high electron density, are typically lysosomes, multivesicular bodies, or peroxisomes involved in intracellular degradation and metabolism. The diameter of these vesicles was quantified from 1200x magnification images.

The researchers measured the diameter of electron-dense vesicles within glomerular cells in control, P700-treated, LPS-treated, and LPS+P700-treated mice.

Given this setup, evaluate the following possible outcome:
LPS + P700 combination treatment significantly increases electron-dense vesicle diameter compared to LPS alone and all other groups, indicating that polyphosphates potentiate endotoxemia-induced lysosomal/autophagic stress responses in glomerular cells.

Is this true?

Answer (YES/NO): NO